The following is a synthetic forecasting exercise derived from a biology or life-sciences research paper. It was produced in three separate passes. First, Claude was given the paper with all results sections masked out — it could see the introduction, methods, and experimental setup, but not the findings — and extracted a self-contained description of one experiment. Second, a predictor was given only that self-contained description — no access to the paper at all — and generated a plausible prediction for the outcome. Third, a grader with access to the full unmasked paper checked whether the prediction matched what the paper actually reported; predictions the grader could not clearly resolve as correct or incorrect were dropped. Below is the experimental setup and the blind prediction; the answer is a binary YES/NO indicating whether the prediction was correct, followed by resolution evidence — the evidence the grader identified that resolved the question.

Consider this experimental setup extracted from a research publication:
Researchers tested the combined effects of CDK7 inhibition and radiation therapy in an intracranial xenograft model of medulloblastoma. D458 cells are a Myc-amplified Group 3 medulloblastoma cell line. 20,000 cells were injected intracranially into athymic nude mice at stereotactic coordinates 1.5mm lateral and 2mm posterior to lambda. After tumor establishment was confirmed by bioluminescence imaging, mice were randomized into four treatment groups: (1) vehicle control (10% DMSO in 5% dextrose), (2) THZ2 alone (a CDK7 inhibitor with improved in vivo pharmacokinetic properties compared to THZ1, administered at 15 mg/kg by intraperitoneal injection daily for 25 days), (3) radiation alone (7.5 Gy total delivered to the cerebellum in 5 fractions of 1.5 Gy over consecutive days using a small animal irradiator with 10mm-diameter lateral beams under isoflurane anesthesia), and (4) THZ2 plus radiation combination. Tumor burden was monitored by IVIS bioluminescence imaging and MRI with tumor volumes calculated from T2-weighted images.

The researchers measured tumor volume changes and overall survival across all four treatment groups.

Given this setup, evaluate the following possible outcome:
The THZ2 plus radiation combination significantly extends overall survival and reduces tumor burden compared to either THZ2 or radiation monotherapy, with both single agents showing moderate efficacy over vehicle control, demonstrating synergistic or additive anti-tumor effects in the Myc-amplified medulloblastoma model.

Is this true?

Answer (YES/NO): NO